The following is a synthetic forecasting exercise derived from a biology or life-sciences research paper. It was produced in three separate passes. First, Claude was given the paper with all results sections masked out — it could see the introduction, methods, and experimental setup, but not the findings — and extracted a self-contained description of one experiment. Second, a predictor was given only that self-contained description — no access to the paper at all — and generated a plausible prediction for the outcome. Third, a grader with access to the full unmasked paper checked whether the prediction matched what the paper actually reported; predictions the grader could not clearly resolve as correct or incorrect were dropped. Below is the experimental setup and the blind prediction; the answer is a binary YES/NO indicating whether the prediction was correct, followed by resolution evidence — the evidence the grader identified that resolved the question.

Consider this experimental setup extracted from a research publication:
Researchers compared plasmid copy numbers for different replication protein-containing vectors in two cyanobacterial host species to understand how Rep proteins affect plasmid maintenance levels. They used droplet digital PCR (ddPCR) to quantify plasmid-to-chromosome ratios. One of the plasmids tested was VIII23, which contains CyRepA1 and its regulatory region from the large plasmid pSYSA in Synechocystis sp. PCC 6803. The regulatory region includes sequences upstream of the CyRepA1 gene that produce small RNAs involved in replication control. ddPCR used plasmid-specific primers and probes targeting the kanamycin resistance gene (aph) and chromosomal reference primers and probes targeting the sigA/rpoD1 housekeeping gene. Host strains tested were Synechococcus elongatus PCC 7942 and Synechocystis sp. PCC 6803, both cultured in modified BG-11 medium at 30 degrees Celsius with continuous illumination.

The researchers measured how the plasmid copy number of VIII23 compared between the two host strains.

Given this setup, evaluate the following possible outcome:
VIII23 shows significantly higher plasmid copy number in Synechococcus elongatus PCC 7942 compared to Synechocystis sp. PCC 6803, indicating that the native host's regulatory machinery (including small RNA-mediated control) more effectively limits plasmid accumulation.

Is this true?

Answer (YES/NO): YES